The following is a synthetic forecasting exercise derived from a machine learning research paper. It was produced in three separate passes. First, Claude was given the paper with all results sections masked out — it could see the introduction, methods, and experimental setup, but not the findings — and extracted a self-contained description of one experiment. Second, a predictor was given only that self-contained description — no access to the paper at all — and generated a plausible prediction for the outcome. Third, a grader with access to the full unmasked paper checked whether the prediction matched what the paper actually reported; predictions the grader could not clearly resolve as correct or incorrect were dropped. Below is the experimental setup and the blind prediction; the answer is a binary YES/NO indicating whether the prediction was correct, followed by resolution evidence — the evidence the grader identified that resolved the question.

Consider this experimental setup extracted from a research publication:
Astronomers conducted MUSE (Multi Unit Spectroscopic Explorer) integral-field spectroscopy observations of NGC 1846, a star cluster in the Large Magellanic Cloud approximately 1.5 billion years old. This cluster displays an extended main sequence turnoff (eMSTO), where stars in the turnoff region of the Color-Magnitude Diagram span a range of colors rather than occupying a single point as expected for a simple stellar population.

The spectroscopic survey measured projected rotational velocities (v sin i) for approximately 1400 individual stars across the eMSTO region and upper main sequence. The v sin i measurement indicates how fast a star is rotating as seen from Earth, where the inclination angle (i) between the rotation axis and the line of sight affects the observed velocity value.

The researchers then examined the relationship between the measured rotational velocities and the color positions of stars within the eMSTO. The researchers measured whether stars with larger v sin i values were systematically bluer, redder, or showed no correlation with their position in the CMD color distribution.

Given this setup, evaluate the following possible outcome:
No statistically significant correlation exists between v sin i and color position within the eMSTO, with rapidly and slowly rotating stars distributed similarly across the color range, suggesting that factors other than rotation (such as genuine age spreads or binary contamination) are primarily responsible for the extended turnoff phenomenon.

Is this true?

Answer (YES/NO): NO